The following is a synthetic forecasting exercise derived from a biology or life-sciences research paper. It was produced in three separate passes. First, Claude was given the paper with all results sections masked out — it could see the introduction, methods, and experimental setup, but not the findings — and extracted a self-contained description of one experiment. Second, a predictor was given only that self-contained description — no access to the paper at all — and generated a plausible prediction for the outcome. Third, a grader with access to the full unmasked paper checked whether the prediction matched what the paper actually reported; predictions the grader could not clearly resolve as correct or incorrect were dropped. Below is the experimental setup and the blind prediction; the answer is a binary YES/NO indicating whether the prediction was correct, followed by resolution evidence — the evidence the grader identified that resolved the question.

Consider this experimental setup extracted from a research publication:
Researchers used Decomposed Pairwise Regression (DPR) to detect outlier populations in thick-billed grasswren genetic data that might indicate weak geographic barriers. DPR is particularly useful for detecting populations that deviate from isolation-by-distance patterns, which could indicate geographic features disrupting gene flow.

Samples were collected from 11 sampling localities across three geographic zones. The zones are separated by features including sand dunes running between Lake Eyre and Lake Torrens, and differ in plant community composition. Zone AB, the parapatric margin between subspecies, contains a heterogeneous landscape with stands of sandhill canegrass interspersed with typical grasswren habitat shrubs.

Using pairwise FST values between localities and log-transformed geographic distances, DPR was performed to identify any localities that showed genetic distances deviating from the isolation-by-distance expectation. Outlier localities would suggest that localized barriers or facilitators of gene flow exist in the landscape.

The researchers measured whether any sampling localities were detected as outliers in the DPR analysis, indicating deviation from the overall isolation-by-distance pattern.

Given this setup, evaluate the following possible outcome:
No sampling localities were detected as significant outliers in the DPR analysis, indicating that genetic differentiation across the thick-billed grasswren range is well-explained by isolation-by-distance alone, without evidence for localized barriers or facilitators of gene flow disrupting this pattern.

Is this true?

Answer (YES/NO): YES